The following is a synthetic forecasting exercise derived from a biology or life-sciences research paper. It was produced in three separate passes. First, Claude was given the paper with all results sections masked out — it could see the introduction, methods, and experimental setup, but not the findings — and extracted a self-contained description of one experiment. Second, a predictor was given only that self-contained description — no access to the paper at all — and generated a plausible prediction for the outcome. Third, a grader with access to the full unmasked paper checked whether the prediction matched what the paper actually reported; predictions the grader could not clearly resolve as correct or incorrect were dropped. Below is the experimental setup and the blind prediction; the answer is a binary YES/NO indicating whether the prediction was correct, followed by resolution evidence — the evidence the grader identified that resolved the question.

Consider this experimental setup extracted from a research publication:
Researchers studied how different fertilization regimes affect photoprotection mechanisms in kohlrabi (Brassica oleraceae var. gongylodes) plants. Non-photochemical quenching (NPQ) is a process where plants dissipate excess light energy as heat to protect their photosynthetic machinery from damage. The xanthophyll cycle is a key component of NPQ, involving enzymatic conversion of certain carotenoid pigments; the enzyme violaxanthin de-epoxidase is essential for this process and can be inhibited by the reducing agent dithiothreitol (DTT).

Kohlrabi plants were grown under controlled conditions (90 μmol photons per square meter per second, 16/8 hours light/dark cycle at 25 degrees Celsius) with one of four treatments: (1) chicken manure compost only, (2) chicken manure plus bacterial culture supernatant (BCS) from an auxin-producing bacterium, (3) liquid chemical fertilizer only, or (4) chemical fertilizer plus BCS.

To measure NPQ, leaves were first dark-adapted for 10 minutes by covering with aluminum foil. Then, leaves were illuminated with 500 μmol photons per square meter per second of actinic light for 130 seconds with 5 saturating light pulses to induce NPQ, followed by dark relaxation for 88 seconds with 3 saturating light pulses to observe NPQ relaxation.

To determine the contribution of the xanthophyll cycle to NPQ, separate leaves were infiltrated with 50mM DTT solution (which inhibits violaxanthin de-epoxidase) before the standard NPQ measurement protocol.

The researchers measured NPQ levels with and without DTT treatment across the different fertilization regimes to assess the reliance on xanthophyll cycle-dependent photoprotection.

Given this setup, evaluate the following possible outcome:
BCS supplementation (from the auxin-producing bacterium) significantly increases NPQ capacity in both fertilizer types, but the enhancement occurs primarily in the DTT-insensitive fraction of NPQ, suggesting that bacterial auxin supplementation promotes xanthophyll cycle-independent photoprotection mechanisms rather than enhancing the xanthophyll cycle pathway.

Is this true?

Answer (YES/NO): NO